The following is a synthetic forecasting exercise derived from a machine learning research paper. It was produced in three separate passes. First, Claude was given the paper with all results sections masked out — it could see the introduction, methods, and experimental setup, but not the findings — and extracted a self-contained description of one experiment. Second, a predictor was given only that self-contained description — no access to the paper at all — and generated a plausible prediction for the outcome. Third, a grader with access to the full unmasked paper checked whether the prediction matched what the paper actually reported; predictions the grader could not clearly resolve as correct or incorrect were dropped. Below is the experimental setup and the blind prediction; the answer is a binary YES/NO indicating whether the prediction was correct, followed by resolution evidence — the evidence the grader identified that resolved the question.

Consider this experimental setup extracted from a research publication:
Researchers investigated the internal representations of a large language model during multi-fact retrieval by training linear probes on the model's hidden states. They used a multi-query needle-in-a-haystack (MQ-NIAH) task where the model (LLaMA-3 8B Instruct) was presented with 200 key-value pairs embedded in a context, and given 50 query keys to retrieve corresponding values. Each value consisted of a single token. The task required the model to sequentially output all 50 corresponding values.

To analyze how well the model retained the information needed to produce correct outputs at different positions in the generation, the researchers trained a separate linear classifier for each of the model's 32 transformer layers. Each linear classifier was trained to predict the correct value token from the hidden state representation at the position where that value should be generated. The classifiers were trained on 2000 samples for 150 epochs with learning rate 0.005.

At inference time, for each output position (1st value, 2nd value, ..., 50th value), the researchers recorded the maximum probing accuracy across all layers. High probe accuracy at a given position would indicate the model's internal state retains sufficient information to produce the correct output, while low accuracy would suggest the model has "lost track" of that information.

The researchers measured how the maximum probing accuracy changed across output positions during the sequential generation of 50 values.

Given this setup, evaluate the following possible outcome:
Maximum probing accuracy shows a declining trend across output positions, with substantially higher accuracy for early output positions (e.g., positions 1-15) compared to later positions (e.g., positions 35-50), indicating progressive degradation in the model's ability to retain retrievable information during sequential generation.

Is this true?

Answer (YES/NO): NO